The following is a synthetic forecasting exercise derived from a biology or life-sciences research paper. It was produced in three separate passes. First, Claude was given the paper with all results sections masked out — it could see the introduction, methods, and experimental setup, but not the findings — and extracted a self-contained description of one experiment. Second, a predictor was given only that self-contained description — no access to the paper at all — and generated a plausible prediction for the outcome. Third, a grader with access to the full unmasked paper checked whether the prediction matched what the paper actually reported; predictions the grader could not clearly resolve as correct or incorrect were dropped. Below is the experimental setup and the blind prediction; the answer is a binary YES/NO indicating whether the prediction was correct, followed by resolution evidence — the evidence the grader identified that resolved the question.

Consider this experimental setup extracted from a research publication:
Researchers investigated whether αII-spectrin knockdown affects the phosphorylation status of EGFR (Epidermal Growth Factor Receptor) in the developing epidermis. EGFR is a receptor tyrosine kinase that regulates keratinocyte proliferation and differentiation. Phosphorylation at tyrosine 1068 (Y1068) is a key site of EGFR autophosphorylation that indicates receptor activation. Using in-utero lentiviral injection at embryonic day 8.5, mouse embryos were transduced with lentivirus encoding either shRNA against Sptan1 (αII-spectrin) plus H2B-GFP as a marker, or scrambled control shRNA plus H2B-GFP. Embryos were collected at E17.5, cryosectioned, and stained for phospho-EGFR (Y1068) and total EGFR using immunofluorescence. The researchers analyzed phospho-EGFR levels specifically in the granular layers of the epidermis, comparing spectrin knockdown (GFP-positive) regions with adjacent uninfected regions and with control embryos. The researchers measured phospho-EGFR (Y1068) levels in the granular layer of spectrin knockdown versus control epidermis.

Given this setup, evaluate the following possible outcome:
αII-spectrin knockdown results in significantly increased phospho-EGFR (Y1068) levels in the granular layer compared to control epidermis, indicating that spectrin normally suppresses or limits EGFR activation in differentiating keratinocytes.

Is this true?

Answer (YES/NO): NO